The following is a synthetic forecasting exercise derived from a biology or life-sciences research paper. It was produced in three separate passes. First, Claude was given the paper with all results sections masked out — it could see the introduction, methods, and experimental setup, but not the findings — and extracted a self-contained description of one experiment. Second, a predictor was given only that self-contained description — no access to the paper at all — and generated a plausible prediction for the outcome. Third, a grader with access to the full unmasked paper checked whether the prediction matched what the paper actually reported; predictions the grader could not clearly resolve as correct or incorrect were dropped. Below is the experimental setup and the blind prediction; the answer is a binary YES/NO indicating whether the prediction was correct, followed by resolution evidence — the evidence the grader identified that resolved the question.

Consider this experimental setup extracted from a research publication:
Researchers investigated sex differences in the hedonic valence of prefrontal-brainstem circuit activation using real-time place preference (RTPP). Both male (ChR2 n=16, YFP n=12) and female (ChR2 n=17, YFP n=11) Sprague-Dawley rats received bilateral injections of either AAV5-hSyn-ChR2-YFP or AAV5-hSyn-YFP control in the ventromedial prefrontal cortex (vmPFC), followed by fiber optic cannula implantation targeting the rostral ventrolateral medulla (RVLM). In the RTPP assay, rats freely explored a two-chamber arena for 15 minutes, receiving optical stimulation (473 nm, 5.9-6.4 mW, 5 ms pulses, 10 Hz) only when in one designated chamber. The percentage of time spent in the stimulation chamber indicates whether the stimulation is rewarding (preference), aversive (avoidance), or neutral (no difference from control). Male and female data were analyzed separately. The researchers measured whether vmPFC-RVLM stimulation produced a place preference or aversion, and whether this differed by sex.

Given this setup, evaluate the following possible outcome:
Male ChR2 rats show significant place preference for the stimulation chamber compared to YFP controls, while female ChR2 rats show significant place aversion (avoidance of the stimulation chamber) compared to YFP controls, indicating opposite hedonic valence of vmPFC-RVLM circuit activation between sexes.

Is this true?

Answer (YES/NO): NO